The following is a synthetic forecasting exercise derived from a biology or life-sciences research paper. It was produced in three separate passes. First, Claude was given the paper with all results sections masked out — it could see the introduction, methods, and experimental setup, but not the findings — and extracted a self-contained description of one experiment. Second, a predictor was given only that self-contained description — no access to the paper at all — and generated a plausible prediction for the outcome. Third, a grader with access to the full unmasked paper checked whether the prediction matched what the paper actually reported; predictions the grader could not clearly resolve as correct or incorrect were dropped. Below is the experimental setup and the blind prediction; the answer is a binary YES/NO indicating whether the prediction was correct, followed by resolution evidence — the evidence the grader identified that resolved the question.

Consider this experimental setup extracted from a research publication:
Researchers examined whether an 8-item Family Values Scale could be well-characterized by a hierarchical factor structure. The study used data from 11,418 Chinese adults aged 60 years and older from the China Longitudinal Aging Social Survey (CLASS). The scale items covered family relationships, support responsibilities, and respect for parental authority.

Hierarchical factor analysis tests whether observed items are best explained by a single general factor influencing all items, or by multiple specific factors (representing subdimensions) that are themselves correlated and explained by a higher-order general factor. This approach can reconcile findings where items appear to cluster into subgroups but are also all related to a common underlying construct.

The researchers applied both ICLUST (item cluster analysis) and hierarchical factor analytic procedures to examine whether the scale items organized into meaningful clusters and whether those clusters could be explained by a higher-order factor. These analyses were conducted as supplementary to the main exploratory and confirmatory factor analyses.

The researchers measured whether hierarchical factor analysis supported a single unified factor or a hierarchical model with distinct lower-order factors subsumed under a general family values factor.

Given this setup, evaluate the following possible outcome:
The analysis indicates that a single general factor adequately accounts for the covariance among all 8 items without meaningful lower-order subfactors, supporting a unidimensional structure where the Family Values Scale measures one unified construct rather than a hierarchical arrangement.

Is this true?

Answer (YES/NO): YES